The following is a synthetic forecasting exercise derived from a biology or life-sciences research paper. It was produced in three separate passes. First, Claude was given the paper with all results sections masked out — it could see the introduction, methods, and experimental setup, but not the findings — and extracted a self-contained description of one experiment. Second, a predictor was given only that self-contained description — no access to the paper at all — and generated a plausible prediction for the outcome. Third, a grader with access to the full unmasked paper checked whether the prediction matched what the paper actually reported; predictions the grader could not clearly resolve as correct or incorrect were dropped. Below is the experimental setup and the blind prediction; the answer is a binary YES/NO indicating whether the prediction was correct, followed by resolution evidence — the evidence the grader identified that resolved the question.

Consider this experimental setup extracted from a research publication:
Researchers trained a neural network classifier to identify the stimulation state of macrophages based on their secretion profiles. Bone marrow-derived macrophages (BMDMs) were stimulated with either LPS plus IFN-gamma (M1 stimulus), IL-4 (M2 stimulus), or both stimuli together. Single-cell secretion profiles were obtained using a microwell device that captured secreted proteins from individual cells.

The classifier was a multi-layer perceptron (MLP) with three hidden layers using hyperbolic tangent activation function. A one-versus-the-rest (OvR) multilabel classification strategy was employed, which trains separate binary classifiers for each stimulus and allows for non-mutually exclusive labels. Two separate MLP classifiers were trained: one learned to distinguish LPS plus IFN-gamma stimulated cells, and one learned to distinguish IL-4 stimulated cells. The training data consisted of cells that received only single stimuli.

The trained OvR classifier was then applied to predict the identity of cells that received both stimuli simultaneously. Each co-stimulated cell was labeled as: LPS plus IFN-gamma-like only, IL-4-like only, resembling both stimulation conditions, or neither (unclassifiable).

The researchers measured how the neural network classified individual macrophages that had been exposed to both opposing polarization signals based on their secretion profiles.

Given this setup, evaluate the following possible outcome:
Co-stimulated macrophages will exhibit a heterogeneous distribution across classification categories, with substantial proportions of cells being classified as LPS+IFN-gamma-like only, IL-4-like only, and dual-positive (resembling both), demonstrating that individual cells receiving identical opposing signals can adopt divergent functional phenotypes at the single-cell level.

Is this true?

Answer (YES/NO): NO